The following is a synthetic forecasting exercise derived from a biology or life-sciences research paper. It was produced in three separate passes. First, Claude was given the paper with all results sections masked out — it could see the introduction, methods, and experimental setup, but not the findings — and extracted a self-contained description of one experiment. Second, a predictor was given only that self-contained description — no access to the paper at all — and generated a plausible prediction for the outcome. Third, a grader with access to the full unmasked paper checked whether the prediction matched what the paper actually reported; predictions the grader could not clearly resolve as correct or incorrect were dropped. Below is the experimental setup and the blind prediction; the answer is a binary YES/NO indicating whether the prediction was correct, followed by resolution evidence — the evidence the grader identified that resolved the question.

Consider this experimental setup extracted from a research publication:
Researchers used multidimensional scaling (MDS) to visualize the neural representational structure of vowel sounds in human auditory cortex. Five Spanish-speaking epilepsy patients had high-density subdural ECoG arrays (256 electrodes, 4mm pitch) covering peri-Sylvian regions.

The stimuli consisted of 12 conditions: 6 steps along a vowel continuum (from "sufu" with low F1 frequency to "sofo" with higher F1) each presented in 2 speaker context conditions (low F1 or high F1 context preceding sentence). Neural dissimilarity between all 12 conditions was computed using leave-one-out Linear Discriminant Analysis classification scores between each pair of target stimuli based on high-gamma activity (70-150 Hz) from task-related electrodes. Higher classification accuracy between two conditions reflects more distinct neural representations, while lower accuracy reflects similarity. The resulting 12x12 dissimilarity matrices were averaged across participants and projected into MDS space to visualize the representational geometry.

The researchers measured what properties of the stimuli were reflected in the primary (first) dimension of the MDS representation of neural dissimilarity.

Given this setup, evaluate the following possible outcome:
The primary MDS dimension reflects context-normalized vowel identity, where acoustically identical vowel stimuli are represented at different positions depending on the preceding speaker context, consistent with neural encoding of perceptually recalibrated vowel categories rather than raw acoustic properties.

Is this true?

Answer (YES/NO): NO